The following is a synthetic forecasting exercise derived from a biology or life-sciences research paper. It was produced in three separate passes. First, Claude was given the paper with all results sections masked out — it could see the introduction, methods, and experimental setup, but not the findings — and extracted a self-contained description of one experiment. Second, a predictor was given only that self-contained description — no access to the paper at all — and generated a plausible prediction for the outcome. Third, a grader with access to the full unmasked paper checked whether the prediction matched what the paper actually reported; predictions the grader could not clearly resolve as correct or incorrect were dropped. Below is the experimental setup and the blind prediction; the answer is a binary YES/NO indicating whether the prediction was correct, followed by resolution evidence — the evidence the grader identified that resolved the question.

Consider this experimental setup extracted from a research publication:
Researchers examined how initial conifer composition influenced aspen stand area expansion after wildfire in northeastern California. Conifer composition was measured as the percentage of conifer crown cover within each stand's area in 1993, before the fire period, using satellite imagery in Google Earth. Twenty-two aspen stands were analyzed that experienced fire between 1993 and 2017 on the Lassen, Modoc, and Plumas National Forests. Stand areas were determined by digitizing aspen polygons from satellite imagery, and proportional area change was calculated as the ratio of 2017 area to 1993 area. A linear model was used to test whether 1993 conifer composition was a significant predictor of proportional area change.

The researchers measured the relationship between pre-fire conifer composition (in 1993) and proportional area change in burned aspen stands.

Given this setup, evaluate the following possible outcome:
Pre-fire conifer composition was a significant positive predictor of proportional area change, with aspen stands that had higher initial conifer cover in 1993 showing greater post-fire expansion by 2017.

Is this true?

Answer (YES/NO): YES